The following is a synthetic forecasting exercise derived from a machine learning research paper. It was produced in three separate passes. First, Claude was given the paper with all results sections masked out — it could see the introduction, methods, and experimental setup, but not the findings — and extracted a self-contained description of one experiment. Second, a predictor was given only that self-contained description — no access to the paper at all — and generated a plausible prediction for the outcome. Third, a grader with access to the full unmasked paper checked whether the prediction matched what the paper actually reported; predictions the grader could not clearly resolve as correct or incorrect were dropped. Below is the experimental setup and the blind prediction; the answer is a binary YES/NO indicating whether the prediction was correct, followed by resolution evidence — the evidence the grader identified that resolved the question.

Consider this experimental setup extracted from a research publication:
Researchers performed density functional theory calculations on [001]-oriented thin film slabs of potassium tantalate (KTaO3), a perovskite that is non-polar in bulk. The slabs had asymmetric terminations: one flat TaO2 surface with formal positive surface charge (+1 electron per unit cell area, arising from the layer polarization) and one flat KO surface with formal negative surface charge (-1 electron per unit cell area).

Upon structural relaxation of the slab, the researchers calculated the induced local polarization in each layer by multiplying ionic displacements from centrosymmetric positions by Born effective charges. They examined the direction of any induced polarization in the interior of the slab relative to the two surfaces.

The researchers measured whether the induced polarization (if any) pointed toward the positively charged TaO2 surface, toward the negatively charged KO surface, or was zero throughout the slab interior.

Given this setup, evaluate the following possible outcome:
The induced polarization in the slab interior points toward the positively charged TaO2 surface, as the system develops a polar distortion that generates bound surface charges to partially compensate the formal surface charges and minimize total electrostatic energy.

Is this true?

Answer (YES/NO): NO